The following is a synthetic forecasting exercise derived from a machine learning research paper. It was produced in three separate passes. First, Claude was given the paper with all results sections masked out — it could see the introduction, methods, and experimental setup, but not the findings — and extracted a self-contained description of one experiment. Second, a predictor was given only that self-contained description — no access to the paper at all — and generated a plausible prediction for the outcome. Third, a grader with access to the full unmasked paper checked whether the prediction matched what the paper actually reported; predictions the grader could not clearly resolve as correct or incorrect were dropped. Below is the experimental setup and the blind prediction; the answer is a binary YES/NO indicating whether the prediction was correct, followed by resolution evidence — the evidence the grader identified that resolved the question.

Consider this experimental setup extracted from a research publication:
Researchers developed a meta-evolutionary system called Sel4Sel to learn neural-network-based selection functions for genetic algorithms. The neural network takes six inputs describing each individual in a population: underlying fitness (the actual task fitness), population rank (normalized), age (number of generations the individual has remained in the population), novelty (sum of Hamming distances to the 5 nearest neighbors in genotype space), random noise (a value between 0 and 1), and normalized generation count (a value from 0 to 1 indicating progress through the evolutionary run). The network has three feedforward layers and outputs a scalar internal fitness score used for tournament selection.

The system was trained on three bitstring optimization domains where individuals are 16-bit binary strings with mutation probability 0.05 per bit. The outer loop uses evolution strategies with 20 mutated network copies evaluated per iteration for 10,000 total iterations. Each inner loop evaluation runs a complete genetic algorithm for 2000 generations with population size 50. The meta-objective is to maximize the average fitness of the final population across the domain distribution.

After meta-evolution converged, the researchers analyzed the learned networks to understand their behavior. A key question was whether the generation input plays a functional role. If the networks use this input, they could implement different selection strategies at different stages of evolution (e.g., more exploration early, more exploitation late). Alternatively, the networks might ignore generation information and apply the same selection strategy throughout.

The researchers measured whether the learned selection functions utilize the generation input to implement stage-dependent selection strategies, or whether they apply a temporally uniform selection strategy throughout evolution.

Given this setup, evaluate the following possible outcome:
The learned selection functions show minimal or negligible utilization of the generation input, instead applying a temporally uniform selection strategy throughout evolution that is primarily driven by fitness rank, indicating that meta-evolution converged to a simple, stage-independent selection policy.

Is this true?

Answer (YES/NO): NO